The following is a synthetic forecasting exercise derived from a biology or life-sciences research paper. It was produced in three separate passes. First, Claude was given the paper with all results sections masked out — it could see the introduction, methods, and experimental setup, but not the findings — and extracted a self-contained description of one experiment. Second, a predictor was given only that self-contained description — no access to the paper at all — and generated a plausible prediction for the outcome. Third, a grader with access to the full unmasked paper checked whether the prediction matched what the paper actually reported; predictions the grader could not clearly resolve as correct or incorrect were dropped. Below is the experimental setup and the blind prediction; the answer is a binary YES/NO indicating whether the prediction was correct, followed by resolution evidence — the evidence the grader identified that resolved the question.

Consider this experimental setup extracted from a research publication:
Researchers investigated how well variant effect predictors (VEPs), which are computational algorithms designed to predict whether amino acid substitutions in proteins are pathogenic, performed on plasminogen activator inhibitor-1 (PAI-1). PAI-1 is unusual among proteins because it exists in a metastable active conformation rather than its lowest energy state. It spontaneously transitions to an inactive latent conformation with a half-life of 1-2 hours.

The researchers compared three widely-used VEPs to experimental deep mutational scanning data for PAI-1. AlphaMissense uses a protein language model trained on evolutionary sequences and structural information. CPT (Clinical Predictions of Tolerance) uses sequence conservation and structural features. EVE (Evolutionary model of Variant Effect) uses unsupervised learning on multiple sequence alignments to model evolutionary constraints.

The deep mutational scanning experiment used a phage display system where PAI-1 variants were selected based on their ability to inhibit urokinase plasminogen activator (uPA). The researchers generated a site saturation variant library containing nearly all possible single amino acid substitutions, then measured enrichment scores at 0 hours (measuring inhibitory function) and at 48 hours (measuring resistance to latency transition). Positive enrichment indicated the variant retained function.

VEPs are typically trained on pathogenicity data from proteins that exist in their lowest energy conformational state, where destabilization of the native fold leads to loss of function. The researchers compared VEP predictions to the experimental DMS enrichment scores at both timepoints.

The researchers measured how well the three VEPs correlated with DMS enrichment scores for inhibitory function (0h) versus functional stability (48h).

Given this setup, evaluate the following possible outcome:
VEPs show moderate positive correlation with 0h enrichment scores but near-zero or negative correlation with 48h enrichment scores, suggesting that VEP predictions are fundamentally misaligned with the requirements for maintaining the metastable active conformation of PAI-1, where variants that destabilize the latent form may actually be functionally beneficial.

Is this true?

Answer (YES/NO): NO